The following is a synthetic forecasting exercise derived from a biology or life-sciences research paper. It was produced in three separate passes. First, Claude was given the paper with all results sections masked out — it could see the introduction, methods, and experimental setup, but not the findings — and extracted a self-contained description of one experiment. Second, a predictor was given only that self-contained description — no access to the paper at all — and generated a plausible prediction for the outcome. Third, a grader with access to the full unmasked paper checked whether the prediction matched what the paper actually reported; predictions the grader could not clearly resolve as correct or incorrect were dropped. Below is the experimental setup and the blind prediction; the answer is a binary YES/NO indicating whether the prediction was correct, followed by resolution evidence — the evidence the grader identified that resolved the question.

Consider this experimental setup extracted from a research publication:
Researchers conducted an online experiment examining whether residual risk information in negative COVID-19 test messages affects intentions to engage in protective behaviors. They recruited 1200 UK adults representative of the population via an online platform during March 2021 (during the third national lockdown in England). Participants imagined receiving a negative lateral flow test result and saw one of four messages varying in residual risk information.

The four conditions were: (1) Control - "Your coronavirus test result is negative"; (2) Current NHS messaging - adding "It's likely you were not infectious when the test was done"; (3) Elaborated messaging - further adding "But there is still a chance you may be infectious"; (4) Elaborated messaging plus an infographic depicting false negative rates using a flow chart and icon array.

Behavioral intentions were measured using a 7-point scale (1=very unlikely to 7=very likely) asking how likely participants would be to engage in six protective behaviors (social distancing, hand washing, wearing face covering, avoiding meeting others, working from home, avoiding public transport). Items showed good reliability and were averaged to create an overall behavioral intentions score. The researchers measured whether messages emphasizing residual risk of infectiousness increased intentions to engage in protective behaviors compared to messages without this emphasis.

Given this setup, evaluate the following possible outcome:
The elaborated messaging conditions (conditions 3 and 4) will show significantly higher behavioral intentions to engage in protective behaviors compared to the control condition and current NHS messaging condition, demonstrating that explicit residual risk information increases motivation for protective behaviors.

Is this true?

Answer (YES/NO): NO